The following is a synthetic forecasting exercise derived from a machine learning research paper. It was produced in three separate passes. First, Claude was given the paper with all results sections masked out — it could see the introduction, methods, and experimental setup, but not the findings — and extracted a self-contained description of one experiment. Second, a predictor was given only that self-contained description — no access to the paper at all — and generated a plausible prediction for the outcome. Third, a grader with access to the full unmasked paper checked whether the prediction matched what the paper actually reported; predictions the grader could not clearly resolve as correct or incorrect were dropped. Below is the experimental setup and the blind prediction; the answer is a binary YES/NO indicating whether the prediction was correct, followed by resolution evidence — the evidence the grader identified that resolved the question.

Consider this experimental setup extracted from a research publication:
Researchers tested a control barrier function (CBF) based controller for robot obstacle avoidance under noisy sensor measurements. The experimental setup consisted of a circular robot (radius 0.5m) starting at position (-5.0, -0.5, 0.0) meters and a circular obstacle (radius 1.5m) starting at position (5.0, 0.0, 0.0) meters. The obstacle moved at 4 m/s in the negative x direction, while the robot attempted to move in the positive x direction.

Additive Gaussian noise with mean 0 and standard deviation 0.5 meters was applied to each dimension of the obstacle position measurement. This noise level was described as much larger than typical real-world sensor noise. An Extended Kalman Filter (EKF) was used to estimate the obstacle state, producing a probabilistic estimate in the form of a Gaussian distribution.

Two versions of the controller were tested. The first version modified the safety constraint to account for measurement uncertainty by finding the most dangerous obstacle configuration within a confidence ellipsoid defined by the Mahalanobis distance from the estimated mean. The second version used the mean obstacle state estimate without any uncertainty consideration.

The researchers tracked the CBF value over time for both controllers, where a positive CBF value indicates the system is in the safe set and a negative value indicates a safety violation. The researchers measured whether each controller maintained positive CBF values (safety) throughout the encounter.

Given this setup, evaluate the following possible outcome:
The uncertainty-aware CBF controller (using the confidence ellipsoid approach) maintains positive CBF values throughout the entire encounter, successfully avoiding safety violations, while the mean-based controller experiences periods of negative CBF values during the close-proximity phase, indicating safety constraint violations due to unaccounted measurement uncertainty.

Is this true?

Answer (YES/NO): YES